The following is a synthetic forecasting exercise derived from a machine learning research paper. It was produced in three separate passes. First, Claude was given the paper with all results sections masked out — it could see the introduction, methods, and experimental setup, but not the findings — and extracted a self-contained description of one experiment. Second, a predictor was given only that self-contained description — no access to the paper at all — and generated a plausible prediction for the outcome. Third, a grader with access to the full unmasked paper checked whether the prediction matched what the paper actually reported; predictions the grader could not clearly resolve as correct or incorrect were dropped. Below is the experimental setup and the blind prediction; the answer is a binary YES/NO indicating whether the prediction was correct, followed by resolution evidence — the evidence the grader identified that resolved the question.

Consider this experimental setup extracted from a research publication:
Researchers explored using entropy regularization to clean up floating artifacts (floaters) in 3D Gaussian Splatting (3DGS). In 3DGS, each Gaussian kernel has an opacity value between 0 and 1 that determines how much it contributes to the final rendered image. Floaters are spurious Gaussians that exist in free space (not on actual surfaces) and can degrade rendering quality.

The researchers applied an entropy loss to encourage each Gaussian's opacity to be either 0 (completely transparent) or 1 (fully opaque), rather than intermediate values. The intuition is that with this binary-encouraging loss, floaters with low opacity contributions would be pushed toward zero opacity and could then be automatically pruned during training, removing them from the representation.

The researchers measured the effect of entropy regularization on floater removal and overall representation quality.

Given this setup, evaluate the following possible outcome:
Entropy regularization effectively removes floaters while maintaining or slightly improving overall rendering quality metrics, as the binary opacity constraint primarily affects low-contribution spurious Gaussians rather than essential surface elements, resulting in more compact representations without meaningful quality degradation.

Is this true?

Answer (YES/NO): NO